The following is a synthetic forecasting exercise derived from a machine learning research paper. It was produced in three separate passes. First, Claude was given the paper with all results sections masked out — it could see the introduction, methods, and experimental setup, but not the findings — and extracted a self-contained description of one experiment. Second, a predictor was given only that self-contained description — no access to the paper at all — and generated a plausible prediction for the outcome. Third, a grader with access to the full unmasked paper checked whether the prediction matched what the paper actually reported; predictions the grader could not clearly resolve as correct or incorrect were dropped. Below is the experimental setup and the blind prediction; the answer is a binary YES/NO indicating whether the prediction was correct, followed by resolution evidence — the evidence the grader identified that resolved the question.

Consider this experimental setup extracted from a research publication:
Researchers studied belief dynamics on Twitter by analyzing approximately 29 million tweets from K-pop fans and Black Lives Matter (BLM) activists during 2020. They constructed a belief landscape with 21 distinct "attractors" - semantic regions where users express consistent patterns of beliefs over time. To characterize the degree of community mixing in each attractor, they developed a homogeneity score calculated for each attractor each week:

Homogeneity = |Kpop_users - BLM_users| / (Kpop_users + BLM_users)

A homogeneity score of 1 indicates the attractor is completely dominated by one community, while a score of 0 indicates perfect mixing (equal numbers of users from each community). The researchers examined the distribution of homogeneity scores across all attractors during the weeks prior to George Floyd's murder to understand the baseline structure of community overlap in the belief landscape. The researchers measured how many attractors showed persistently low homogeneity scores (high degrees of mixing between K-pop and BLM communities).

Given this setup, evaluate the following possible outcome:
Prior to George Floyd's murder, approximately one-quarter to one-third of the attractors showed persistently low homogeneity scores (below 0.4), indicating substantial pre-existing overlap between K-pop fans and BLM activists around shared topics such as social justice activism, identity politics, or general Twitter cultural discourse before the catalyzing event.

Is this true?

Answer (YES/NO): NO